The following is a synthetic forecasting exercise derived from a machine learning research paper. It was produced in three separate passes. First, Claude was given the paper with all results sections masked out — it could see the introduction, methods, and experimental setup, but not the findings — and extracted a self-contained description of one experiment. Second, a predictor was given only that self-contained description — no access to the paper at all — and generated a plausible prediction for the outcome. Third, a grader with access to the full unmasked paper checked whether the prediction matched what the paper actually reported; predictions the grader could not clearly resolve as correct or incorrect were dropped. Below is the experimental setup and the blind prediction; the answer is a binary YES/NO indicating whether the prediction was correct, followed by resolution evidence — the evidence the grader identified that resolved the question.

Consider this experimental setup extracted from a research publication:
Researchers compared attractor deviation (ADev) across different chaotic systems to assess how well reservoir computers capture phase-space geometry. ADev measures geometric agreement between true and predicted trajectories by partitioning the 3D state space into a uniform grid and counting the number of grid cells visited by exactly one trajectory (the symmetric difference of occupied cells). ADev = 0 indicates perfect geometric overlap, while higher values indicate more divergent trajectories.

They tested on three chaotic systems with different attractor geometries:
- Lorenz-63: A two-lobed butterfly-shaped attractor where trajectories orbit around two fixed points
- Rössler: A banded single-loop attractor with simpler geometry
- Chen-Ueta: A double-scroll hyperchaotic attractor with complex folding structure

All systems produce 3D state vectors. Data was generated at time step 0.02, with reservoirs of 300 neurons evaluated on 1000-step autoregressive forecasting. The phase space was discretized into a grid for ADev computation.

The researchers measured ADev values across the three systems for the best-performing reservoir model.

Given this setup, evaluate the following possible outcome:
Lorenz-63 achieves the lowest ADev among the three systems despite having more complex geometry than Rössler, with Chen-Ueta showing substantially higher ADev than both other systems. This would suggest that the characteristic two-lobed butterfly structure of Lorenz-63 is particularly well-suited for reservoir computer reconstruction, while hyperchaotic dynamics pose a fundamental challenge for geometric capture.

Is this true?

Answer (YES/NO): NO